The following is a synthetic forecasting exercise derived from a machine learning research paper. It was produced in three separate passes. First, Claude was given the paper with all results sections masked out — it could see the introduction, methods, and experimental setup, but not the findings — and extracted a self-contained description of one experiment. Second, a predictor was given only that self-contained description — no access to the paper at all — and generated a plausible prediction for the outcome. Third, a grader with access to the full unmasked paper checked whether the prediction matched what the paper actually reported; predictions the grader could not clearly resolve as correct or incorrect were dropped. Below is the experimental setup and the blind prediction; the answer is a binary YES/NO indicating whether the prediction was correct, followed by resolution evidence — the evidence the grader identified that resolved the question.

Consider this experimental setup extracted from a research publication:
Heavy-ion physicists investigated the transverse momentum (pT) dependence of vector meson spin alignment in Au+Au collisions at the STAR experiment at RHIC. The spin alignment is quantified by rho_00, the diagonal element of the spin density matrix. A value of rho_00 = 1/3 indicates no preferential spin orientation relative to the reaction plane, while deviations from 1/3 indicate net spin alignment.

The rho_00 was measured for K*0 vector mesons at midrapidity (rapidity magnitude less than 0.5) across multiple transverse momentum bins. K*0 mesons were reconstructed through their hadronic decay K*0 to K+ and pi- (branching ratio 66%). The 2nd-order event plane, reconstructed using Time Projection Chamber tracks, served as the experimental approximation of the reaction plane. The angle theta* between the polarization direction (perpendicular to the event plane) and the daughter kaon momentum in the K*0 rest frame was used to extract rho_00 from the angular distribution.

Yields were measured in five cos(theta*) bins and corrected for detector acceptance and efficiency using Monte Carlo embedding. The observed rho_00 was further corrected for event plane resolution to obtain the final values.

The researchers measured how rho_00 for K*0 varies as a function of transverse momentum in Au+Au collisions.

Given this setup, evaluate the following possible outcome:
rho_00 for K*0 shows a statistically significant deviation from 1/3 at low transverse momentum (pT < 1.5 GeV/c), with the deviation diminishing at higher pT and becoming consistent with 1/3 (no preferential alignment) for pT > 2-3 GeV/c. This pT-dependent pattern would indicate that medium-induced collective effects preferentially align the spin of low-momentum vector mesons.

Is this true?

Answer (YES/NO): YES